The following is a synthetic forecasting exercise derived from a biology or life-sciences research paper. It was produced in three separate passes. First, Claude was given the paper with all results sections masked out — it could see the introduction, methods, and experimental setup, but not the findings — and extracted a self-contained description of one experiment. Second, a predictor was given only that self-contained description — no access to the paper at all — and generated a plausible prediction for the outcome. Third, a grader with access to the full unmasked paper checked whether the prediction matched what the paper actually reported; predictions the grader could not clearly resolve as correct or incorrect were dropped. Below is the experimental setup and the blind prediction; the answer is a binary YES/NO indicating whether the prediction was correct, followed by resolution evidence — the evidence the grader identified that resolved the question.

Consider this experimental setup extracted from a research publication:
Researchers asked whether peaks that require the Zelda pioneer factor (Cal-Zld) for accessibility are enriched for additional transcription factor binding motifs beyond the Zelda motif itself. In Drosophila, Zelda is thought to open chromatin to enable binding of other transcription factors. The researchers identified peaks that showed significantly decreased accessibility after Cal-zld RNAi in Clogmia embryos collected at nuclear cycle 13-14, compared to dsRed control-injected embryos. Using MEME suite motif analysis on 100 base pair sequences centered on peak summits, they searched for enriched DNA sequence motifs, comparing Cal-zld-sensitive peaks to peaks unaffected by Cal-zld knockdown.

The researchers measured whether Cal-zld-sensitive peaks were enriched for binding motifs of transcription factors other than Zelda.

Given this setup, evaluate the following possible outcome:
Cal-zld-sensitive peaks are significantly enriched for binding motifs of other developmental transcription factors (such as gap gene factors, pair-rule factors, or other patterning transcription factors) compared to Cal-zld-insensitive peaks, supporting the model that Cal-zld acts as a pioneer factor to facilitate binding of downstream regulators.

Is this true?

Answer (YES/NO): NO